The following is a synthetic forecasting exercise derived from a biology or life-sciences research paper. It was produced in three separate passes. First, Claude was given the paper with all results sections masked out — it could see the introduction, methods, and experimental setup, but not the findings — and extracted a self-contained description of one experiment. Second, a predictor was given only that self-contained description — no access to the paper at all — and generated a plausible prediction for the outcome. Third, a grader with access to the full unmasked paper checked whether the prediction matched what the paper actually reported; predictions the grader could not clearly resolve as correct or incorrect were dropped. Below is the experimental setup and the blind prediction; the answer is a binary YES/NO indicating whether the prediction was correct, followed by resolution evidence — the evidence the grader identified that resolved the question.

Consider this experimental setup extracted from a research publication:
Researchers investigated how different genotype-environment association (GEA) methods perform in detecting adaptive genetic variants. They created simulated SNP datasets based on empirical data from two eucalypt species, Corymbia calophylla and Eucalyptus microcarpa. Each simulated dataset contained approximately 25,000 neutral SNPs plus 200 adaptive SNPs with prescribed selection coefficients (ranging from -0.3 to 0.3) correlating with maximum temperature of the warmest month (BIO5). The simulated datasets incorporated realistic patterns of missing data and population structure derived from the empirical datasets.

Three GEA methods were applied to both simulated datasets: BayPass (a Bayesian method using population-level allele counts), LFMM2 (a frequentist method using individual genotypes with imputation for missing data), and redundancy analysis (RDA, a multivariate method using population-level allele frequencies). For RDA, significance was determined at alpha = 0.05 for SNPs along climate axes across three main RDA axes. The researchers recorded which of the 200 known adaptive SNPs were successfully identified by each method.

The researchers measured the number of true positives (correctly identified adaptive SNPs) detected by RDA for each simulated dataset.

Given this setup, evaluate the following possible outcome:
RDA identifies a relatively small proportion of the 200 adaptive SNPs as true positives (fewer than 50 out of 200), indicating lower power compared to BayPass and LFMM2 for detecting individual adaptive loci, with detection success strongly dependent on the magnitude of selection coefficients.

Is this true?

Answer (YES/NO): NO